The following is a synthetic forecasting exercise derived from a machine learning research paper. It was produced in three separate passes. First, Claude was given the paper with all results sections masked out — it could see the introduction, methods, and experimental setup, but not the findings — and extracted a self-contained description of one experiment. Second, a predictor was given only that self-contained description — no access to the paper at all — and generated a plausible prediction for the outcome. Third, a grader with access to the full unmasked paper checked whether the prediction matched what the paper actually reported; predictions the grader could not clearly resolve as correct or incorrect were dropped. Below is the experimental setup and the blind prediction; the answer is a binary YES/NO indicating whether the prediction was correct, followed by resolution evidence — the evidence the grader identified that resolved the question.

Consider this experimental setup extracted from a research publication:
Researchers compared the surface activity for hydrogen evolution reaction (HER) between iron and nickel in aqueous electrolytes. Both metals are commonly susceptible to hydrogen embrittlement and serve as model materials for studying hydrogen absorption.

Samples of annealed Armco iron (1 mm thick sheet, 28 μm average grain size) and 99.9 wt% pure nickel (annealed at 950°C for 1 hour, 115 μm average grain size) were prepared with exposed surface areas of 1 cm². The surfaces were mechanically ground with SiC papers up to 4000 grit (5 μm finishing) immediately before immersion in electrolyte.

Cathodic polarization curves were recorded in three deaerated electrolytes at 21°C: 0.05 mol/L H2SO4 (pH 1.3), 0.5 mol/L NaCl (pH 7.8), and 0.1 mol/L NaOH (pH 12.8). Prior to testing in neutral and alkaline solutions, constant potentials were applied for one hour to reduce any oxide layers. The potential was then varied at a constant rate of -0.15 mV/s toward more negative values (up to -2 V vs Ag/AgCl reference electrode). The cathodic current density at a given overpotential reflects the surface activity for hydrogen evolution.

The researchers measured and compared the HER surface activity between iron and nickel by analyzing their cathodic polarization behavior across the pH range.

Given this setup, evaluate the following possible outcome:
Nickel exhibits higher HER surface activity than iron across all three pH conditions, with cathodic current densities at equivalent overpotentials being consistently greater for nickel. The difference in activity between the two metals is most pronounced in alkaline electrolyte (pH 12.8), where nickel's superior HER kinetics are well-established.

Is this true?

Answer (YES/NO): NO